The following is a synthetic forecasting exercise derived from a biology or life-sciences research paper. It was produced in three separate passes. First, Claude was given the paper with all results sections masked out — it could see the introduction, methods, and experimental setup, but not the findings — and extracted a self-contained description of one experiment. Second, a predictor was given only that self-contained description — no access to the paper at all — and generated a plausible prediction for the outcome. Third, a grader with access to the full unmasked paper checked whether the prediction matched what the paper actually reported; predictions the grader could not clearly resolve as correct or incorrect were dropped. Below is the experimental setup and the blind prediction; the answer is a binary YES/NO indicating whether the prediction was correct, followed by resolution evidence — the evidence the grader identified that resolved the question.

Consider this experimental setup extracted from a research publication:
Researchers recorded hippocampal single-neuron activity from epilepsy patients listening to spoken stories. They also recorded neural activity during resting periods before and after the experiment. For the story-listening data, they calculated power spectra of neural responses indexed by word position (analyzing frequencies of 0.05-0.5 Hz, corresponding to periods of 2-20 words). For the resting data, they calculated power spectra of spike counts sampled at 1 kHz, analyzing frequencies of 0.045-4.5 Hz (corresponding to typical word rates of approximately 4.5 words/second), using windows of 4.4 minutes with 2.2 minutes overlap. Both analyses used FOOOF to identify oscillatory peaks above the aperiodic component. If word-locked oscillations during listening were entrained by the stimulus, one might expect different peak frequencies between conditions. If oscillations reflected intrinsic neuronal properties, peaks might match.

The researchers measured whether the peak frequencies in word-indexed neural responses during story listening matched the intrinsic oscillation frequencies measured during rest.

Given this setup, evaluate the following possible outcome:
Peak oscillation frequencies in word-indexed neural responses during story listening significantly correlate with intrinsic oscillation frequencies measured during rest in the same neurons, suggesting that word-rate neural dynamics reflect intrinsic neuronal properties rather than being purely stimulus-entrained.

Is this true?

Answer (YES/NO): NO